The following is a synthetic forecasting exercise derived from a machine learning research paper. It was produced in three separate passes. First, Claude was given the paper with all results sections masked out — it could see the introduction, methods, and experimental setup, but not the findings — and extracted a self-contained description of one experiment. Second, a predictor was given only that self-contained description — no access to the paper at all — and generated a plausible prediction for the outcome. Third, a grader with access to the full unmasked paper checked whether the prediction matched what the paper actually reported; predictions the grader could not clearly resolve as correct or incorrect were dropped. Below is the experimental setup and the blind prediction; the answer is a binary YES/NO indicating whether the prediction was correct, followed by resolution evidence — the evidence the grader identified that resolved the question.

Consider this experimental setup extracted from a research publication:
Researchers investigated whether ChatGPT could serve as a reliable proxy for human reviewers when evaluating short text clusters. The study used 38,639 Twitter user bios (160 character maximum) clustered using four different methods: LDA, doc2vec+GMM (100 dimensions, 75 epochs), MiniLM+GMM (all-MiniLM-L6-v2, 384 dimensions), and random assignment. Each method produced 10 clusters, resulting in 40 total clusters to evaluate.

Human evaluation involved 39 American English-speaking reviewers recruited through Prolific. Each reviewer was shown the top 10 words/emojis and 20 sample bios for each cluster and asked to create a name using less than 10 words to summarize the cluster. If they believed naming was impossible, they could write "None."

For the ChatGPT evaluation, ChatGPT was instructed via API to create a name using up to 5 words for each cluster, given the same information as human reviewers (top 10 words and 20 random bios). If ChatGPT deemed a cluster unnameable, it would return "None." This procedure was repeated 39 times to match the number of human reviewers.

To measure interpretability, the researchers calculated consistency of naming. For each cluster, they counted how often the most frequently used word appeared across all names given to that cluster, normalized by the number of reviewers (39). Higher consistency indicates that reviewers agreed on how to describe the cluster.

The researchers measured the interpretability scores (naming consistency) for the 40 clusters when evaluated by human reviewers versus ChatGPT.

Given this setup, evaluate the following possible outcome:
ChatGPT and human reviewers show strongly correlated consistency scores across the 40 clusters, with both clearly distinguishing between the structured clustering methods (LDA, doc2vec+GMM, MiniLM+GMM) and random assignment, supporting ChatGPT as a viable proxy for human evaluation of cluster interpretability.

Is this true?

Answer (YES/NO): NO